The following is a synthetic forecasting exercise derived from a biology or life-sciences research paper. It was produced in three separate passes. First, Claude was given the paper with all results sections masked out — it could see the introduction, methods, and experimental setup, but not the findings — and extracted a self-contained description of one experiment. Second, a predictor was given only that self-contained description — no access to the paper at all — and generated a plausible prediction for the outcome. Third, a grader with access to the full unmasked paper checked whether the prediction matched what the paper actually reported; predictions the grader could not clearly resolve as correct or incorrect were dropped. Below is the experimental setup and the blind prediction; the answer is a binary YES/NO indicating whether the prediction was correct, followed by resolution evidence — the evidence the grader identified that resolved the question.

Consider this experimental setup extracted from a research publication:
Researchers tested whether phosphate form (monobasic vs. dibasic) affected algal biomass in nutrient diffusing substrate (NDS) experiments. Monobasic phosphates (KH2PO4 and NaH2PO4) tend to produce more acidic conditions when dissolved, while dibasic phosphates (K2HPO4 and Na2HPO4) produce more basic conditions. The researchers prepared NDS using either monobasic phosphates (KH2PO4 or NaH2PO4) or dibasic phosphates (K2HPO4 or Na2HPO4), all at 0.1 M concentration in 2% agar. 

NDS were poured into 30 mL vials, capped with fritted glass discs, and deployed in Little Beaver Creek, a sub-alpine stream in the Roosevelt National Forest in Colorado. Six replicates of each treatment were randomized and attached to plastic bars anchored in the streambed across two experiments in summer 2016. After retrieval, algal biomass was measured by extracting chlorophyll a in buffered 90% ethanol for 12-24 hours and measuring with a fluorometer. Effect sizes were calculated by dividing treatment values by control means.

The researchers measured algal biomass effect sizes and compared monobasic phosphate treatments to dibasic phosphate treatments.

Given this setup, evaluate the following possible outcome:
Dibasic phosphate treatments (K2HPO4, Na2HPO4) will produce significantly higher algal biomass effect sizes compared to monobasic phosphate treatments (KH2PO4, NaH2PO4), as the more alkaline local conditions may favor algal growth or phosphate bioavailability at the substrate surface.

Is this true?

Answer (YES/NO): NO